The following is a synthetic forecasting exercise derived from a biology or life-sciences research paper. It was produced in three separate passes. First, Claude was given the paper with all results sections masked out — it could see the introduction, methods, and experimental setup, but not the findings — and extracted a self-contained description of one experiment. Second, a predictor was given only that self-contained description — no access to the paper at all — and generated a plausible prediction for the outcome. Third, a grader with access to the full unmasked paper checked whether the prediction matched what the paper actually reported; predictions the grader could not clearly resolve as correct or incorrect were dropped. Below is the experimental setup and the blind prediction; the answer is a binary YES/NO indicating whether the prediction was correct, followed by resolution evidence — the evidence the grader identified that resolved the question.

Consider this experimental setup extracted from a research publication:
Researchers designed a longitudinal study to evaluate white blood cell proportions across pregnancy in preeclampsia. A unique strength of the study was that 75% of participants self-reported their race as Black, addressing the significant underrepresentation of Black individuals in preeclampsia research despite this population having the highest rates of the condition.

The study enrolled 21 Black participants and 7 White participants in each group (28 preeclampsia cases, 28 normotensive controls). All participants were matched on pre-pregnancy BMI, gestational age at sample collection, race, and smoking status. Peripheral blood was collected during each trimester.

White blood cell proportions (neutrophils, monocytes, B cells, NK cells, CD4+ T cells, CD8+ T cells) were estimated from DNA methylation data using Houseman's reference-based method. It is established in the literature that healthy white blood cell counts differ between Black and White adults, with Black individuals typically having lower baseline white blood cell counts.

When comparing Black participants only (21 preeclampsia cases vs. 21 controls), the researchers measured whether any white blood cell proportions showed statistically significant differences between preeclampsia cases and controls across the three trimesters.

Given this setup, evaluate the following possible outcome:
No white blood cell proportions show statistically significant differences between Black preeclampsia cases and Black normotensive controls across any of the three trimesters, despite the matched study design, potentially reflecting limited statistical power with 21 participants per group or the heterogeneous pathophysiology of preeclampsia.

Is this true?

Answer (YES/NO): YES